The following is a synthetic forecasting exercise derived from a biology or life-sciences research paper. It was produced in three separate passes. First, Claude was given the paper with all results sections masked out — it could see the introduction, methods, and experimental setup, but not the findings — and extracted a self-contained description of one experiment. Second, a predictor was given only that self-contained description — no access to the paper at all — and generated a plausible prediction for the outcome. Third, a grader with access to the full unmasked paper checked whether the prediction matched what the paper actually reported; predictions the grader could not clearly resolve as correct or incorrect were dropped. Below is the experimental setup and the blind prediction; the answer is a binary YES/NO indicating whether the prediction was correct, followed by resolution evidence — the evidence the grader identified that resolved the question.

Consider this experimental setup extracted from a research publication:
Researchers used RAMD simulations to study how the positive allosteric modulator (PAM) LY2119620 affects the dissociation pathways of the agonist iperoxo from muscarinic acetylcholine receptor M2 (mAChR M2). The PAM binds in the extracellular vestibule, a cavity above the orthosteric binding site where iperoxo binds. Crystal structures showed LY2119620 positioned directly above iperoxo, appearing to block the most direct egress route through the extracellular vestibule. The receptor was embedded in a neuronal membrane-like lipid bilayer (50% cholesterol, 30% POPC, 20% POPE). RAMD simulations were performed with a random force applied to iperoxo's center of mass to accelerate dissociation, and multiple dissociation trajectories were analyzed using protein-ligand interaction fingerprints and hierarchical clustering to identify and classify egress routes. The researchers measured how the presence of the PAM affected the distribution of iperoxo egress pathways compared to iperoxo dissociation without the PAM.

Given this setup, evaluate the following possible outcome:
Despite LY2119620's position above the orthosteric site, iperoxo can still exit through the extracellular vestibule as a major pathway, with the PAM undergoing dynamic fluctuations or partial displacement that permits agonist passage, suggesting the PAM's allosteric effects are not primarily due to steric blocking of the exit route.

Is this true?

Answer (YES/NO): NO